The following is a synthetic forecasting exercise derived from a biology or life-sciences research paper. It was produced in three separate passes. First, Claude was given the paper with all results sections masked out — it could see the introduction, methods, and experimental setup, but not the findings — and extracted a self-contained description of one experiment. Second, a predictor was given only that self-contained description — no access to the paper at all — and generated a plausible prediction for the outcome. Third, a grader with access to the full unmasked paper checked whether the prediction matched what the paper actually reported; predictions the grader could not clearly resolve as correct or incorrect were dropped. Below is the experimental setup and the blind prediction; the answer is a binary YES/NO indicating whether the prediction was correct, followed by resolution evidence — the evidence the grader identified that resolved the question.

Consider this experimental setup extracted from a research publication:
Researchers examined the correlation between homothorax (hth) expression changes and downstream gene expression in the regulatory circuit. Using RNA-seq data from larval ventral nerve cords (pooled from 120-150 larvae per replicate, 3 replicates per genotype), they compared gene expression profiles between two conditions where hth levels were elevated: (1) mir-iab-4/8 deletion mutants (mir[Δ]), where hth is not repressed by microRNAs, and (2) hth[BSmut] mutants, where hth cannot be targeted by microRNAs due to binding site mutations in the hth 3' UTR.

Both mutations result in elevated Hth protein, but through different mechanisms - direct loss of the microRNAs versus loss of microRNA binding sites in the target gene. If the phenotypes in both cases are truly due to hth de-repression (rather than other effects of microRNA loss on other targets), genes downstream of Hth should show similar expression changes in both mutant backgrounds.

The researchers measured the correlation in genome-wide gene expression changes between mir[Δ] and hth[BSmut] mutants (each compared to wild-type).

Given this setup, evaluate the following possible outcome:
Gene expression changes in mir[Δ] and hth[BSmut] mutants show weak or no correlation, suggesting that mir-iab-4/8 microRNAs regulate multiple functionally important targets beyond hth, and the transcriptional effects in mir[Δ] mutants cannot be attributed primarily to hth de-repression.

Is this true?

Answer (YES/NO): NO